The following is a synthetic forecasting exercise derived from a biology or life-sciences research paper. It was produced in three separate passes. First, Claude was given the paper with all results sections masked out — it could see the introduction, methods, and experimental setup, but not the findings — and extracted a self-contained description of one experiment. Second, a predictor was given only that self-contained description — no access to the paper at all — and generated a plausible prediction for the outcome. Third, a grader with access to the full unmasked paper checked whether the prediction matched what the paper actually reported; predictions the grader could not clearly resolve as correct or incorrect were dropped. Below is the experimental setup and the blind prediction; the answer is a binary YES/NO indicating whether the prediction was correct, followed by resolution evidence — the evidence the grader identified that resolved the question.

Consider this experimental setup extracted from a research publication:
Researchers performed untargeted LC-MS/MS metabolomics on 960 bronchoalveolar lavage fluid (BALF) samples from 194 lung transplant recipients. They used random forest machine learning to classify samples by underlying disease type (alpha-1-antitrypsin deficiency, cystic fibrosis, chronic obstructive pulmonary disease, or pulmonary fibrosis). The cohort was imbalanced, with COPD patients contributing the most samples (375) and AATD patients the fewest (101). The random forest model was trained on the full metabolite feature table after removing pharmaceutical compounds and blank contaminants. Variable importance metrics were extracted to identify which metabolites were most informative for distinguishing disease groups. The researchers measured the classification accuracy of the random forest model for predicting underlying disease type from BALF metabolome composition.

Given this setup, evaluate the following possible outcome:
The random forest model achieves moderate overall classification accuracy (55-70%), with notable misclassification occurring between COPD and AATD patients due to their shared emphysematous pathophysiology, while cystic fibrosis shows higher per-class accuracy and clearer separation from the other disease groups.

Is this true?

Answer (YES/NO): NO